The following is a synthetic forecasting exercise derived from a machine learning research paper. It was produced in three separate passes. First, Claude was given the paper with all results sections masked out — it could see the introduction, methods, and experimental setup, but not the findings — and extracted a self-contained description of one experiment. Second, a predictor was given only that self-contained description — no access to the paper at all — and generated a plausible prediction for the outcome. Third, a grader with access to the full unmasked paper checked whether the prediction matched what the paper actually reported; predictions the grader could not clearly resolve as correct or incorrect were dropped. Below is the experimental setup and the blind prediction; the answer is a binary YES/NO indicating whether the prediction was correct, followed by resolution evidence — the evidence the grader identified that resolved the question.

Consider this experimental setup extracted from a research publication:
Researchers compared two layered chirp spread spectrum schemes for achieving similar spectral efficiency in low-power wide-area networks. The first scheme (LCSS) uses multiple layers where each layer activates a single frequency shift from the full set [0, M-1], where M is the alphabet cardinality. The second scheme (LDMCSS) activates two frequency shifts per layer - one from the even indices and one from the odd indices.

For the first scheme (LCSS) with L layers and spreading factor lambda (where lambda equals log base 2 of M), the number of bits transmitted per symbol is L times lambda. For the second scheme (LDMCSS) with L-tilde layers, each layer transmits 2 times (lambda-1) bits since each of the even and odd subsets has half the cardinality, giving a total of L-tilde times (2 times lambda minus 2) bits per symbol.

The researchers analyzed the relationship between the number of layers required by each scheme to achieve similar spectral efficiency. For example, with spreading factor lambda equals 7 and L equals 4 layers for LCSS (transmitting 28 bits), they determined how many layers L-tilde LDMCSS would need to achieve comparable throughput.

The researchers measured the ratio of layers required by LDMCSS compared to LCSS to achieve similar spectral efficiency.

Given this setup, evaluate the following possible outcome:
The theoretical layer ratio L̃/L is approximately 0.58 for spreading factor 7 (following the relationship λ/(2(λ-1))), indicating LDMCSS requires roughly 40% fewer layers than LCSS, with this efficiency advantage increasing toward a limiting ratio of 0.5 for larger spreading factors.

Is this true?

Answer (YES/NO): NO